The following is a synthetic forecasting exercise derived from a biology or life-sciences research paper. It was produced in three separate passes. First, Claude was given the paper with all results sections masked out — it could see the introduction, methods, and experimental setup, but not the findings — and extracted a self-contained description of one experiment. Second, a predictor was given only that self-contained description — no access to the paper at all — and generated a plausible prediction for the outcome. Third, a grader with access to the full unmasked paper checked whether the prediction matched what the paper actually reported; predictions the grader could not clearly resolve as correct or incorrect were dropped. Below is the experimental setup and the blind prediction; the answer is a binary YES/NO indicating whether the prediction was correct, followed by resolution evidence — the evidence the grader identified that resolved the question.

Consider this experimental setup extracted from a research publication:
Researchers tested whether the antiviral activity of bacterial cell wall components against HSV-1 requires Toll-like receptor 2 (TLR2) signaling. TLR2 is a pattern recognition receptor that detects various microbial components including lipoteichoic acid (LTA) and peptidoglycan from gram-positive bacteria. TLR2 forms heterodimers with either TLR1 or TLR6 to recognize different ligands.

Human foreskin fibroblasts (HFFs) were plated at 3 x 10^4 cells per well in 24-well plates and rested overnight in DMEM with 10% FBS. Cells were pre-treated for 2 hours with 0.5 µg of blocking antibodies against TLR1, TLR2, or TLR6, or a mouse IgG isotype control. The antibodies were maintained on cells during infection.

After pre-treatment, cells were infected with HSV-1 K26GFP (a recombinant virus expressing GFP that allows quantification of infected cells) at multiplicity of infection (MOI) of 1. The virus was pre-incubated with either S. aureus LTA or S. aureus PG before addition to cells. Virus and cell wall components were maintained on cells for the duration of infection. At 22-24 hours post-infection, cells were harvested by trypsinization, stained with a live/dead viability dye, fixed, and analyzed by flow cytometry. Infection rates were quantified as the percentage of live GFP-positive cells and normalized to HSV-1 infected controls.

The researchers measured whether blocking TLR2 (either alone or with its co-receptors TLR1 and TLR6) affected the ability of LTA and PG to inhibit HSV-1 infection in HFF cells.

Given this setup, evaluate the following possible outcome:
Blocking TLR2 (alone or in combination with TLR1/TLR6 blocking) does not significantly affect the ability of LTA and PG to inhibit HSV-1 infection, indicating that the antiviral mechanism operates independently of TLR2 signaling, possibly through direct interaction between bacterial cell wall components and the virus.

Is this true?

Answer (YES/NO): YES